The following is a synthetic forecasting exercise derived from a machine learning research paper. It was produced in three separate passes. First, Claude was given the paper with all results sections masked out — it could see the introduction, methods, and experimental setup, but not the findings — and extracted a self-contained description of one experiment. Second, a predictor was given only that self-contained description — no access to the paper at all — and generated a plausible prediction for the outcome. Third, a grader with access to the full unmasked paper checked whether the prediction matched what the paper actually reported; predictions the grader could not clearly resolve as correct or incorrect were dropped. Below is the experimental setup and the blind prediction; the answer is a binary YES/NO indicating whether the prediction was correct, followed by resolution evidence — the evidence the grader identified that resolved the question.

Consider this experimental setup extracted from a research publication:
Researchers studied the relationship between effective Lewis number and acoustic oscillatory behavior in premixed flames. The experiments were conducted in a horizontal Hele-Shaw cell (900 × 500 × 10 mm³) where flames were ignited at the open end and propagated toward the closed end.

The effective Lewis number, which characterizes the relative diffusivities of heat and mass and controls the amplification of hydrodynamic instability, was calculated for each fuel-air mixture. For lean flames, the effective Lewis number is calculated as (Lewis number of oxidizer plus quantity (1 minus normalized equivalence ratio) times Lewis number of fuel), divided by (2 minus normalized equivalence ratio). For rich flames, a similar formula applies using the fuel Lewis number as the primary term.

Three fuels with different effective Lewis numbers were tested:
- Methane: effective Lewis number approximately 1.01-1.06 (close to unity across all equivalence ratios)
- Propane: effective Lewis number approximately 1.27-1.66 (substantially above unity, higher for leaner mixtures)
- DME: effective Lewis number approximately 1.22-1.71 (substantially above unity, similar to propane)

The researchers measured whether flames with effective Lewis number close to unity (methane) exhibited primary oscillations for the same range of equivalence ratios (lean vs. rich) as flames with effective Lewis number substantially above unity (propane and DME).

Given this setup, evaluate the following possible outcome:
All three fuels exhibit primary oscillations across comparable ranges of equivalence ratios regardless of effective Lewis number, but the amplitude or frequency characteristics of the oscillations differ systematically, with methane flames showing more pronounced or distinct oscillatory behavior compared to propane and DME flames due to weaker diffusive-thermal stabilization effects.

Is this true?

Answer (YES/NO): NO